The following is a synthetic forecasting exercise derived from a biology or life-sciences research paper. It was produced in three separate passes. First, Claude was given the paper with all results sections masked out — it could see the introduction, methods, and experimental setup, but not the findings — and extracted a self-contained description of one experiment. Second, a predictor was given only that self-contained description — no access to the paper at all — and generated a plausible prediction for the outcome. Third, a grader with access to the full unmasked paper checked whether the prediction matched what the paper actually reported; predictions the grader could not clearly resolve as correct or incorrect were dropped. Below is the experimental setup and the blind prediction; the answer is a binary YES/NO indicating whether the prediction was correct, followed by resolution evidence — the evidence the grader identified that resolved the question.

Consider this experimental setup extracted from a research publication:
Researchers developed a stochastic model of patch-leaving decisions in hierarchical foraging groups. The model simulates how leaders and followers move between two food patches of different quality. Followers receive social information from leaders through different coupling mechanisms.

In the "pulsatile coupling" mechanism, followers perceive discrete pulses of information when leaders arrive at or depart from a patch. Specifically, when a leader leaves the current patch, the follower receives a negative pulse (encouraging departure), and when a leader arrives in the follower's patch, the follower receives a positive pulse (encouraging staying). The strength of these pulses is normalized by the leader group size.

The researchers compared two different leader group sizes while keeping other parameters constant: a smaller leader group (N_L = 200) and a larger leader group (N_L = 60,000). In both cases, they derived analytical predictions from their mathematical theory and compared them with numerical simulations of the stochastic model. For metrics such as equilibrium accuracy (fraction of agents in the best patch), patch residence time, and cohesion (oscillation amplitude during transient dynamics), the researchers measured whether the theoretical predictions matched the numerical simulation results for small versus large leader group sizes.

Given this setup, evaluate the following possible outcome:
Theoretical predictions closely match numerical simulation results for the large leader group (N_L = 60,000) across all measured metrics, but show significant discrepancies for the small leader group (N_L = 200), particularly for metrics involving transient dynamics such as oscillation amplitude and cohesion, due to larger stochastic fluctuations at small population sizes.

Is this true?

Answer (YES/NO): YES